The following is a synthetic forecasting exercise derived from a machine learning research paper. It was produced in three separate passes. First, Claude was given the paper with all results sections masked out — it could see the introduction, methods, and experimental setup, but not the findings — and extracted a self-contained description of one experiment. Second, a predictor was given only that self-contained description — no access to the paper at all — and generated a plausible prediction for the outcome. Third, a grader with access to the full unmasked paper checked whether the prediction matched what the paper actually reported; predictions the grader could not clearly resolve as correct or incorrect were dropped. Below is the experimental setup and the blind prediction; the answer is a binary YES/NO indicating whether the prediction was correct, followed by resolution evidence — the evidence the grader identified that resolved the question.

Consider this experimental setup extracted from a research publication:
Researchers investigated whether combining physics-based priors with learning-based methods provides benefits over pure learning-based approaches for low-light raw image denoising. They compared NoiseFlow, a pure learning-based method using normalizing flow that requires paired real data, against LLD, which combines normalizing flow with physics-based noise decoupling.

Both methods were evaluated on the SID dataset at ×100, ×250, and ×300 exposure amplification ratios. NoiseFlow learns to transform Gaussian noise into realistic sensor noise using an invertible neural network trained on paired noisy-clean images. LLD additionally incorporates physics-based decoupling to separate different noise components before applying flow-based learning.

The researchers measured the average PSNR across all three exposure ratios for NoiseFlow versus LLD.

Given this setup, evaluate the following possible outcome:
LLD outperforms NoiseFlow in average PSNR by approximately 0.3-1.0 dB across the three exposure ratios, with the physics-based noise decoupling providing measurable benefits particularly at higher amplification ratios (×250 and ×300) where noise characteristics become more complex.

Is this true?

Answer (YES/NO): NO